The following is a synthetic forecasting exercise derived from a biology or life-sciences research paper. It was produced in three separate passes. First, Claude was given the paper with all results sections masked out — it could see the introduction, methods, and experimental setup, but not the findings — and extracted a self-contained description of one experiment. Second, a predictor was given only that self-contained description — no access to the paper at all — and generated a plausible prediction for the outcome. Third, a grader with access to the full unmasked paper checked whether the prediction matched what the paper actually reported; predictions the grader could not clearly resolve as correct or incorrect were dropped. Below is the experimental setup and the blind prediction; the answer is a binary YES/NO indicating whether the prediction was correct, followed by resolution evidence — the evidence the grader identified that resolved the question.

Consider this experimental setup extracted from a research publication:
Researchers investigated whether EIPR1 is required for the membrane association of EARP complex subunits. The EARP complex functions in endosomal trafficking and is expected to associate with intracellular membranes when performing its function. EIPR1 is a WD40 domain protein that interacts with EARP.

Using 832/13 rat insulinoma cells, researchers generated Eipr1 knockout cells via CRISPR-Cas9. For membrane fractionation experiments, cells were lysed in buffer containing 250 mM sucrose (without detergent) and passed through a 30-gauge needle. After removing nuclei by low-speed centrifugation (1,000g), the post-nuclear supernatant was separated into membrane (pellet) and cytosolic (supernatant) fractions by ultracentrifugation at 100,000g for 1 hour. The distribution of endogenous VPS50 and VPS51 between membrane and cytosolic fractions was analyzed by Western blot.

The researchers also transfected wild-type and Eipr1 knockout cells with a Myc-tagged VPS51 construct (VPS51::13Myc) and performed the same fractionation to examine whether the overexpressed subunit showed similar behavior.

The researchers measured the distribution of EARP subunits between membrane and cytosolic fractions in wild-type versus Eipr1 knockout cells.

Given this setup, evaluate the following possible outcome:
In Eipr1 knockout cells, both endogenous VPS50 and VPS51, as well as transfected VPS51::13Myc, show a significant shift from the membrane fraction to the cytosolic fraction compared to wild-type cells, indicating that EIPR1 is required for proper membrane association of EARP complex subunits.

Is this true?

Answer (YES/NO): YES